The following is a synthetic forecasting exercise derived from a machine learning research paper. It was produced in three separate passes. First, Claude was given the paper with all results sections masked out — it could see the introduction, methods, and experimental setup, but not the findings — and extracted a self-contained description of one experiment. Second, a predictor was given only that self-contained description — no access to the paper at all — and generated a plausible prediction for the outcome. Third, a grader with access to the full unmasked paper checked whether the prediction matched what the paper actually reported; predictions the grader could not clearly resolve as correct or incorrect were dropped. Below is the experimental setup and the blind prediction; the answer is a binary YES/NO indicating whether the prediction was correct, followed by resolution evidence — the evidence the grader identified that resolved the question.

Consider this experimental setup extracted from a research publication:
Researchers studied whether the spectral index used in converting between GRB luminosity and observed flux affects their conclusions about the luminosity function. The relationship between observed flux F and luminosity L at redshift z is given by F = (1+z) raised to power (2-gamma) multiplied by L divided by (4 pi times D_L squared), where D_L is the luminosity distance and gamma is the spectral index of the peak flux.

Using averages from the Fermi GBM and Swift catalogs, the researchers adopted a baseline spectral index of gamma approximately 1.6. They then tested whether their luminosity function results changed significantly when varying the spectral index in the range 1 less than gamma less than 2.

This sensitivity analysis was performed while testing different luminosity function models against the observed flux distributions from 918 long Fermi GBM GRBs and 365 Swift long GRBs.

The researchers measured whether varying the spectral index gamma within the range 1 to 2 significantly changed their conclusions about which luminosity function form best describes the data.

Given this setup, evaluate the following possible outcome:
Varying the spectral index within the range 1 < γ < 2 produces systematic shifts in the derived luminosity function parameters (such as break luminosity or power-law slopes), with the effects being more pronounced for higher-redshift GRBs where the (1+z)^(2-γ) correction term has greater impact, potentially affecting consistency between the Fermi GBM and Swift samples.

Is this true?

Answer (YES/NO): NO